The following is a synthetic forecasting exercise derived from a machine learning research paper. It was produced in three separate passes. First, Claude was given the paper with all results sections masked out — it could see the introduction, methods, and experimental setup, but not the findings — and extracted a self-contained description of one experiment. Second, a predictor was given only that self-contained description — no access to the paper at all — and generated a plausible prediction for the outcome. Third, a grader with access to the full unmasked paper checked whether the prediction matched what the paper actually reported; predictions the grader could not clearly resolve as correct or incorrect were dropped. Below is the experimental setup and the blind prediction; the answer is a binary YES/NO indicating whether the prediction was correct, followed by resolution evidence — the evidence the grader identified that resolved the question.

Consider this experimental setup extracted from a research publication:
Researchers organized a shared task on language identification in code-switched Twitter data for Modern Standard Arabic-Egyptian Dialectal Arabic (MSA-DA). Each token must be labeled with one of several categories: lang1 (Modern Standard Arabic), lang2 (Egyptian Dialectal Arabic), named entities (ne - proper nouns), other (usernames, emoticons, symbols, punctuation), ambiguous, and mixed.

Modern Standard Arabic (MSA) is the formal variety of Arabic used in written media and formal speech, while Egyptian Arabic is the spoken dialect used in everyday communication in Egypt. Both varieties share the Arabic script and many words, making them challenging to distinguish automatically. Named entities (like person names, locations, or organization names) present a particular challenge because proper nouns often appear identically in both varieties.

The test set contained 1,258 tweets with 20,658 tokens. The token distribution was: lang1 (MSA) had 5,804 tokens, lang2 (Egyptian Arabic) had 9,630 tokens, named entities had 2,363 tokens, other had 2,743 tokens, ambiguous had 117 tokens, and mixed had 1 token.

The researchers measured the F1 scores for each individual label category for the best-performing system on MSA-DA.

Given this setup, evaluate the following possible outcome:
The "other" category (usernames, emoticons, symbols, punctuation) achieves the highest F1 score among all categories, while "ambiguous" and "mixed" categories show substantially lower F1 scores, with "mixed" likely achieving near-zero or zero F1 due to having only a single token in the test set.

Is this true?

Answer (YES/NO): YES